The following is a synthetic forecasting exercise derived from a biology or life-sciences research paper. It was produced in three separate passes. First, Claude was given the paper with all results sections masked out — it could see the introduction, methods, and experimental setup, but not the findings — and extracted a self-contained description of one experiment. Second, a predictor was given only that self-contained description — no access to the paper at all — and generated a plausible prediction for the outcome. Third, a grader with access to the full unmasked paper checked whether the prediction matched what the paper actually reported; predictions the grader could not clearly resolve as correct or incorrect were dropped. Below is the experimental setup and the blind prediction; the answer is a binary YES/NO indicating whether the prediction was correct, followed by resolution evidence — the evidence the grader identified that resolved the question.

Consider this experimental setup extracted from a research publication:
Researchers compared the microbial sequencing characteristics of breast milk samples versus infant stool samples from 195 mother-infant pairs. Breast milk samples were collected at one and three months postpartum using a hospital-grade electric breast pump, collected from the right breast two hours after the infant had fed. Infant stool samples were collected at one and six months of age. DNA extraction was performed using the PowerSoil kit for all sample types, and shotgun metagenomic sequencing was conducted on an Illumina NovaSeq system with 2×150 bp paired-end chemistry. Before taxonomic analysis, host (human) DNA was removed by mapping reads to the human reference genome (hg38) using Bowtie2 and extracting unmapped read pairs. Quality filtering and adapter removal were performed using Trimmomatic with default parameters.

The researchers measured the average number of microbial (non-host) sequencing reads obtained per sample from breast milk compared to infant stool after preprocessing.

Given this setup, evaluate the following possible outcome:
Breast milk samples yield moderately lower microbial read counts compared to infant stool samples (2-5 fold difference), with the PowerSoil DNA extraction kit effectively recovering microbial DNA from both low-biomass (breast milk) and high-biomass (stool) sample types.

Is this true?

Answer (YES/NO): YES